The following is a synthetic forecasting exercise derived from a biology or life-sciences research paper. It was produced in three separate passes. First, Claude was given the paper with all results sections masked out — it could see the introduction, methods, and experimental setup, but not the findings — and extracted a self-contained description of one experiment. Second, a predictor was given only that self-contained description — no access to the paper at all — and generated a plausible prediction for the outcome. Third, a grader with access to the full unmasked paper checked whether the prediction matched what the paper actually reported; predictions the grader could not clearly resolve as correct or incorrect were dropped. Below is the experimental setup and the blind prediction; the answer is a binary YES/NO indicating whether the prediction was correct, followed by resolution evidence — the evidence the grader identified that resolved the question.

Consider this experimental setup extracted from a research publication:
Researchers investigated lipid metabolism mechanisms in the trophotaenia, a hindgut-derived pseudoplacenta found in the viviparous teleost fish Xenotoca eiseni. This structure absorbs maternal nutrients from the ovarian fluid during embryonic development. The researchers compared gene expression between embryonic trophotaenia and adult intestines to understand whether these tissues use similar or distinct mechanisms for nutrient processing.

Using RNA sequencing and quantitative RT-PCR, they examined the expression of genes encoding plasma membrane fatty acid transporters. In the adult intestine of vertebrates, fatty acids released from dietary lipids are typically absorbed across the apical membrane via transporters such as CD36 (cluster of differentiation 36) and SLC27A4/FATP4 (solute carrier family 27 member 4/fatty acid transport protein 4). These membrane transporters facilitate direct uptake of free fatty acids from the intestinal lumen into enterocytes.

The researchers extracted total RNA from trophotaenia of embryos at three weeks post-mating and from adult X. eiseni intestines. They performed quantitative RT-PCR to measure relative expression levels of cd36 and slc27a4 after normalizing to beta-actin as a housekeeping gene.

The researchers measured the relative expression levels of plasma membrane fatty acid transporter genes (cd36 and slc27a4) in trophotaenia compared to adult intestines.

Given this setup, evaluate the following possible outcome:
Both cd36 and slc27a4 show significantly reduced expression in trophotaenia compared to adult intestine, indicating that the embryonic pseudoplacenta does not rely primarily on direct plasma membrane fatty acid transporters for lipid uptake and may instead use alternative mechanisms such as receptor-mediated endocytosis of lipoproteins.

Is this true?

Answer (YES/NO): NO